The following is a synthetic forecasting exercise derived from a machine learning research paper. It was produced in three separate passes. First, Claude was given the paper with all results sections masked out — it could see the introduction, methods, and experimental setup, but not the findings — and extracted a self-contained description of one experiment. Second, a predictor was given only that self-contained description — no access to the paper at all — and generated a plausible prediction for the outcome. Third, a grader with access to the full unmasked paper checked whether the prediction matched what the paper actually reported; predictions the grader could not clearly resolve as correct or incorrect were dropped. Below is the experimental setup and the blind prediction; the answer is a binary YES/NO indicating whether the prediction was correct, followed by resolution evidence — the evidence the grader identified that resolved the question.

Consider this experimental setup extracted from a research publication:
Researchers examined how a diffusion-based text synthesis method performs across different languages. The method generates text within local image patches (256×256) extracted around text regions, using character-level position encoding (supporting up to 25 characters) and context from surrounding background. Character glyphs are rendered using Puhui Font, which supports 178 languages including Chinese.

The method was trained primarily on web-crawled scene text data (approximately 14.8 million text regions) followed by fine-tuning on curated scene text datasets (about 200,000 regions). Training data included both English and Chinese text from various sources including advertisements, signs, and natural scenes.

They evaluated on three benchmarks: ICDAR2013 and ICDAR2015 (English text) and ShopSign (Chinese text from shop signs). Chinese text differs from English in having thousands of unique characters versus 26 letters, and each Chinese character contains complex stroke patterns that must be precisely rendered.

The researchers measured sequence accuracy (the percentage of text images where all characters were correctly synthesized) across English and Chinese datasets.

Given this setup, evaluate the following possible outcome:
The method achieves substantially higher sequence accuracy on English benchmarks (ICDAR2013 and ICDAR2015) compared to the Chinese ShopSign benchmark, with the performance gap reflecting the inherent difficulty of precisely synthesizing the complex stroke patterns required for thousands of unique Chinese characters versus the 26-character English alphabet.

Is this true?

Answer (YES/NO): YES